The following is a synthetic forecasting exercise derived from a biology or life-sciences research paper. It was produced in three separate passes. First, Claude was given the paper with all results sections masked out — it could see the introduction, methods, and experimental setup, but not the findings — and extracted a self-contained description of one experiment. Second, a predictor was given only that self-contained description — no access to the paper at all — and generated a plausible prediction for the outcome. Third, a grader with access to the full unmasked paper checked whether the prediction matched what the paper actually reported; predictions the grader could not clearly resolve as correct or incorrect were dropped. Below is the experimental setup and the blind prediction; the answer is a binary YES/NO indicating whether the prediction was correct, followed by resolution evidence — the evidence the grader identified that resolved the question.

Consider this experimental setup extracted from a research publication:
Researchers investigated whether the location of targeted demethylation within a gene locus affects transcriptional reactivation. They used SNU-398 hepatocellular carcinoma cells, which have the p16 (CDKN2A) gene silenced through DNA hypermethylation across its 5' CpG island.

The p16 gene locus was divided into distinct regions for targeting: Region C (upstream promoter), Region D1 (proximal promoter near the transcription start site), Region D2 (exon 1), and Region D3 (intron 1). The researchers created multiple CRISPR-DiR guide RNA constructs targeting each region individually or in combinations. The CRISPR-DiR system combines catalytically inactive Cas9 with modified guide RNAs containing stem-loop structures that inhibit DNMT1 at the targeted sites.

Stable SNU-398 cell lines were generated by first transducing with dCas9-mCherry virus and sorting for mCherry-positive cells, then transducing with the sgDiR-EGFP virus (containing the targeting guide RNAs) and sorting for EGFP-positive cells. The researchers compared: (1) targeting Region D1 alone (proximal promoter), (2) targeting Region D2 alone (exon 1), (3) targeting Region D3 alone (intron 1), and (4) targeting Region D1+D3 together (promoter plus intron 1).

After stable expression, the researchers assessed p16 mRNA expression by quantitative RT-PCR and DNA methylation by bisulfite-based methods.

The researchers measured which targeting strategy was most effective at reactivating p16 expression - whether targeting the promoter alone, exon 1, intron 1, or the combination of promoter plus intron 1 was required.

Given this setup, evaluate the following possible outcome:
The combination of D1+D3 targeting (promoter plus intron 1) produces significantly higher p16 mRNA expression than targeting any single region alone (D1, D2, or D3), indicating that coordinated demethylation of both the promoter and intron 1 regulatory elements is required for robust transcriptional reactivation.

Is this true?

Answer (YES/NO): YES